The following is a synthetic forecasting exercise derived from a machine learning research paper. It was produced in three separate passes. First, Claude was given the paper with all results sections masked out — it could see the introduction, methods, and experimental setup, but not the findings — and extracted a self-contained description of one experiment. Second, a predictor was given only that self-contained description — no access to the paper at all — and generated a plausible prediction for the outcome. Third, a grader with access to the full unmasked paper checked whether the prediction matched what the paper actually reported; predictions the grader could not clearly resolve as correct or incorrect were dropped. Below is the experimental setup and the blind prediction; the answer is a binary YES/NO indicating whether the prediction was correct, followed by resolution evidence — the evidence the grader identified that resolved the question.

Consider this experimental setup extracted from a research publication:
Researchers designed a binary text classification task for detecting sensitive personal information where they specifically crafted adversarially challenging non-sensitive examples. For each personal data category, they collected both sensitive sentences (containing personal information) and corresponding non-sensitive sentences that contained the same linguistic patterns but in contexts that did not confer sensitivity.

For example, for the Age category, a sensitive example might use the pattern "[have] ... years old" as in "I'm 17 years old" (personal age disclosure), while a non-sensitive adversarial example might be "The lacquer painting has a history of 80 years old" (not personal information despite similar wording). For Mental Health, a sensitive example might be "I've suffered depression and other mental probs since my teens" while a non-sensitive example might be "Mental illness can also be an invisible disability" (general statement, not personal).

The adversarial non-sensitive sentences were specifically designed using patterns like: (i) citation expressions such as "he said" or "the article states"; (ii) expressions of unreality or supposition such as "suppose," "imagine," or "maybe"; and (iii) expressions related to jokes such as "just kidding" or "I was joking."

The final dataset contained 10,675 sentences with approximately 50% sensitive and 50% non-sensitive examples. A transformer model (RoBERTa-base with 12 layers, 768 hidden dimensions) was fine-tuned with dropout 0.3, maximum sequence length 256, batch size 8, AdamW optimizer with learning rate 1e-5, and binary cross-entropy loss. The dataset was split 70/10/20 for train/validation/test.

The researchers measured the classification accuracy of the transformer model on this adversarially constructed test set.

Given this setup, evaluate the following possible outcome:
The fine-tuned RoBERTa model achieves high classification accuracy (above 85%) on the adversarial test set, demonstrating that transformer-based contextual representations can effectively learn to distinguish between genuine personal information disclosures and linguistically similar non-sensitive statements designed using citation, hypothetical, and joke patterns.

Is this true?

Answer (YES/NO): YES